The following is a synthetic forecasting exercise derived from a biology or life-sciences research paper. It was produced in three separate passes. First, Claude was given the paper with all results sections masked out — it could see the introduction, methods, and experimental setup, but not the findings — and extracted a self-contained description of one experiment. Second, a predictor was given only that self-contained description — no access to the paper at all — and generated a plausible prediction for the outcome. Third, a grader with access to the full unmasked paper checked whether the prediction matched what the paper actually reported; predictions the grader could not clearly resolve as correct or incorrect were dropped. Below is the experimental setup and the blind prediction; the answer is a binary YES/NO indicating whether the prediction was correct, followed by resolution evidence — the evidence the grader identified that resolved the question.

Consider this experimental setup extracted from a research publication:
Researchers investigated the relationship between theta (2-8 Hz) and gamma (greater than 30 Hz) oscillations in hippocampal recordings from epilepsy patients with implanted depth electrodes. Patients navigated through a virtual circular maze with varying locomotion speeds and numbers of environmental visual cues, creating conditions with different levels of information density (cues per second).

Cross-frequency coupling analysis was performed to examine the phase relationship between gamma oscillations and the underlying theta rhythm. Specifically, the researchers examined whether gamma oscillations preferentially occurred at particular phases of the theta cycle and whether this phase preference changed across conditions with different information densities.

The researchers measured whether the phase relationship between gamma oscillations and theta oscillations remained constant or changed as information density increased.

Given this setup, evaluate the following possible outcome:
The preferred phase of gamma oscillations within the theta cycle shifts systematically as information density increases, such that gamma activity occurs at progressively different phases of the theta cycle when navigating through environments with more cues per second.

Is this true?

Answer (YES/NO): NO